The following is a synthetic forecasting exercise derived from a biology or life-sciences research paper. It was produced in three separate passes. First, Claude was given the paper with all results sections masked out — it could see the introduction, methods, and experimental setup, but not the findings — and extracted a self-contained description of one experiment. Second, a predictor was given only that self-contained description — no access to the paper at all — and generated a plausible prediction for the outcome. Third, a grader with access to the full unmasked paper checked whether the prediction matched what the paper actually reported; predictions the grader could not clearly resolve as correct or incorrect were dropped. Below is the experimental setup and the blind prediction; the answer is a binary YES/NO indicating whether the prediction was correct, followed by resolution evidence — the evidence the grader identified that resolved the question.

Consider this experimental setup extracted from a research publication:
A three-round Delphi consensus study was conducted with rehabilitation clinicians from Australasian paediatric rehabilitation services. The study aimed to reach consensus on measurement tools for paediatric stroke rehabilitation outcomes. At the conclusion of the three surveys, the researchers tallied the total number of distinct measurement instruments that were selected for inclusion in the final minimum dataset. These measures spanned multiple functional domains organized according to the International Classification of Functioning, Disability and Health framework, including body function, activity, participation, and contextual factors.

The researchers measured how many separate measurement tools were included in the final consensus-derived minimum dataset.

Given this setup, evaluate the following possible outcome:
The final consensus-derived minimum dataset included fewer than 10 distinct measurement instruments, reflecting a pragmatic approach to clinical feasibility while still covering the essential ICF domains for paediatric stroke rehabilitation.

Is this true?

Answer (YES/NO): NO